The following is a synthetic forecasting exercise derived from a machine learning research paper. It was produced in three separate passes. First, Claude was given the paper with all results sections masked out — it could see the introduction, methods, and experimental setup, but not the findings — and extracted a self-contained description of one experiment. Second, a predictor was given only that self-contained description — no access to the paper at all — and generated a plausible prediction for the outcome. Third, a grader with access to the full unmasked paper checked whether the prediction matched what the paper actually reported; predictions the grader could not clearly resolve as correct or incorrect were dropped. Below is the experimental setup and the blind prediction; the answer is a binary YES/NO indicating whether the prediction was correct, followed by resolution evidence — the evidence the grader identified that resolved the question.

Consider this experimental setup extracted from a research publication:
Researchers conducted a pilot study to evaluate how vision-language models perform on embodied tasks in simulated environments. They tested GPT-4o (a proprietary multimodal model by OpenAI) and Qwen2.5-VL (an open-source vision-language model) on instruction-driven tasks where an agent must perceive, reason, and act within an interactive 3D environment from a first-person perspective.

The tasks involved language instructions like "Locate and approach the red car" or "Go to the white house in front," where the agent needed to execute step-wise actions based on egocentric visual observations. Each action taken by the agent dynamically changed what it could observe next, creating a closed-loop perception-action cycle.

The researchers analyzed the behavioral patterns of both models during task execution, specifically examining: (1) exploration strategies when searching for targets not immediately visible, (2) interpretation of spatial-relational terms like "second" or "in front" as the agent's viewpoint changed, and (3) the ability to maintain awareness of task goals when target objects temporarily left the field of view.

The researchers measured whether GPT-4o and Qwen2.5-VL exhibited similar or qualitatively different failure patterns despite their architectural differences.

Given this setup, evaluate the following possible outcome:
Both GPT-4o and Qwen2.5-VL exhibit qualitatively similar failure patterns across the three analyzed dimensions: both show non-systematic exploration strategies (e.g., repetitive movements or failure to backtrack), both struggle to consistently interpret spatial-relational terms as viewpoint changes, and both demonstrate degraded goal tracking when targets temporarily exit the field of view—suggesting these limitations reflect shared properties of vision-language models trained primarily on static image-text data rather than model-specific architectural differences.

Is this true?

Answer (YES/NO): YES